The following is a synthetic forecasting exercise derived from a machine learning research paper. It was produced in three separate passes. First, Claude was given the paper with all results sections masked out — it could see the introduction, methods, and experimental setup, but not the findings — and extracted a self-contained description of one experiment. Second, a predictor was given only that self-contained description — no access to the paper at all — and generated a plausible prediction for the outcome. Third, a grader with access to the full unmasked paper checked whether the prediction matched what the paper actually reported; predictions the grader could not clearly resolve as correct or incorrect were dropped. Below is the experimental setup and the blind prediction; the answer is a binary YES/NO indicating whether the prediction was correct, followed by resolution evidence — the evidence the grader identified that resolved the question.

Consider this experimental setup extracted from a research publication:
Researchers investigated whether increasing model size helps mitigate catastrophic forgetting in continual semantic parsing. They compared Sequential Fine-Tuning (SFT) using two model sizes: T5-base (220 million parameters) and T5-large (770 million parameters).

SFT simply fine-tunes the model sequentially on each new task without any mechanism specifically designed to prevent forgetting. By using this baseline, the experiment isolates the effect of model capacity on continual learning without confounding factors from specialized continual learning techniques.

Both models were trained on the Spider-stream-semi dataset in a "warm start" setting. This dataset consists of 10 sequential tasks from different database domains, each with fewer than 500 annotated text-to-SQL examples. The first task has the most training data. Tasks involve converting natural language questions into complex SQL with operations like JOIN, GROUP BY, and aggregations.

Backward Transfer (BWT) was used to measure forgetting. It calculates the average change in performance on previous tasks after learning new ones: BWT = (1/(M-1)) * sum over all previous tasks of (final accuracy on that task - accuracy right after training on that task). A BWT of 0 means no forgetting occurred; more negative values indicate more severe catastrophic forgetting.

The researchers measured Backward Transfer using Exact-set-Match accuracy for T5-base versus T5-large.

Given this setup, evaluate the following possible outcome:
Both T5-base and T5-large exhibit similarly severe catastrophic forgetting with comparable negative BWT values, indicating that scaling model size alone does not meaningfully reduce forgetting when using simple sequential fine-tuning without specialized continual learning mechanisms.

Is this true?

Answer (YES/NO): YES